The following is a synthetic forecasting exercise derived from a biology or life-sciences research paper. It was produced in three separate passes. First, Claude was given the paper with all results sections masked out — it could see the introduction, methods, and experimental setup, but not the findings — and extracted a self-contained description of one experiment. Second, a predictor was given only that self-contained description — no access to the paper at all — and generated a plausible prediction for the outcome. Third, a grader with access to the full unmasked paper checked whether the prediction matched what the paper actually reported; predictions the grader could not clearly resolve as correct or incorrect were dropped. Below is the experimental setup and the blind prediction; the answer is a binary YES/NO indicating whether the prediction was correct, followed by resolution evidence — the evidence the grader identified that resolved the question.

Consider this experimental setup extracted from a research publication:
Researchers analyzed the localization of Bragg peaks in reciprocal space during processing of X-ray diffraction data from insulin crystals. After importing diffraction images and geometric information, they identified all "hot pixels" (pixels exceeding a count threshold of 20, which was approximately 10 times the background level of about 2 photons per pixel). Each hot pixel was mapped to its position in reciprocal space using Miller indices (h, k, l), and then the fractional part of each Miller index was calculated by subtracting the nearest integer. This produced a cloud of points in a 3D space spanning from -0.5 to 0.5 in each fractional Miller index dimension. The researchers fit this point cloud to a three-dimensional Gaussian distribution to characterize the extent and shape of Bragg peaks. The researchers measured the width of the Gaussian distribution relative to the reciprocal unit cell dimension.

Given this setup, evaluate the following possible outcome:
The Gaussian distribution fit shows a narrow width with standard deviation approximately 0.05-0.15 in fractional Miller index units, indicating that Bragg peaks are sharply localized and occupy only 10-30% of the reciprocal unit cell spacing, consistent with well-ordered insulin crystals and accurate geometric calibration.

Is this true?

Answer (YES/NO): NO